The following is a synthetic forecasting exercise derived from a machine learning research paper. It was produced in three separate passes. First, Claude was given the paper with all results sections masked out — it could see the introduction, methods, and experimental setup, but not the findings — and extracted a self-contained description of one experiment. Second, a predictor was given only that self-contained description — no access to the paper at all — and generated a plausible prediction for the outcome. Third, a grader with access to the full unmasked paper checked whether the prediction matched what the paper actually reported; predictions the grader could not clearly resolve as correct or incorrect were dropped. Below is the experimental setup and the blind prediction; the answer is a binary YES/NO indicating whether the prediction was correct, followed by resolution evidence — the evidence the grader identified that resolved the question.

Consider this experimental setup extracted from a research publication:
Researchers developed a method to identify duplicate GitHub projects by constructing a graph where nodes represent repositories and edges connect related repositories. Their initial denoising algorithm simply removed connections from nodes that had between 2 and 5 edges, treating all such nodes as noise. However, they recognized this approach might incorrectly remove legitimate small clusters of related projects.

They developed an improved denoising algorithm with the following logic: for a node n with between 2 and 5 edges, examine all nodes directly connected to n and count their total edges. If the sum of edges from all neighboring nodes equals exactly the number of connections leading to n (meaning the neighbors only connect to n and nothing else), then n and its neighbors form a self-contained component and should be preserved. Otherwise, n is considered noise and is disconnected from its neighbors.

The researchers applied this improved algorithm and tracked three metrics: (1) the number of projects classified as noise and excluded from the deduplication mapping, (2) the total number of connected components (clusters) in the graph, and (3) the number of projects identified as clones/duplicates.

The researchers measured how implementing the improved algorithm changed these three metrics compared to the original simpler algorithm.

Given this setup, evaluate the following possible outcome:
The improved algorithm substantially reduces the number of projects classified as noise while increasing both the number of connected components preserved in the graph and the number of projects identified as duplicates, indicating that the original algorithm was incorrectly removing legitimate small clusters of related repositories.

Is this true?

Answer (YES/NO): NO